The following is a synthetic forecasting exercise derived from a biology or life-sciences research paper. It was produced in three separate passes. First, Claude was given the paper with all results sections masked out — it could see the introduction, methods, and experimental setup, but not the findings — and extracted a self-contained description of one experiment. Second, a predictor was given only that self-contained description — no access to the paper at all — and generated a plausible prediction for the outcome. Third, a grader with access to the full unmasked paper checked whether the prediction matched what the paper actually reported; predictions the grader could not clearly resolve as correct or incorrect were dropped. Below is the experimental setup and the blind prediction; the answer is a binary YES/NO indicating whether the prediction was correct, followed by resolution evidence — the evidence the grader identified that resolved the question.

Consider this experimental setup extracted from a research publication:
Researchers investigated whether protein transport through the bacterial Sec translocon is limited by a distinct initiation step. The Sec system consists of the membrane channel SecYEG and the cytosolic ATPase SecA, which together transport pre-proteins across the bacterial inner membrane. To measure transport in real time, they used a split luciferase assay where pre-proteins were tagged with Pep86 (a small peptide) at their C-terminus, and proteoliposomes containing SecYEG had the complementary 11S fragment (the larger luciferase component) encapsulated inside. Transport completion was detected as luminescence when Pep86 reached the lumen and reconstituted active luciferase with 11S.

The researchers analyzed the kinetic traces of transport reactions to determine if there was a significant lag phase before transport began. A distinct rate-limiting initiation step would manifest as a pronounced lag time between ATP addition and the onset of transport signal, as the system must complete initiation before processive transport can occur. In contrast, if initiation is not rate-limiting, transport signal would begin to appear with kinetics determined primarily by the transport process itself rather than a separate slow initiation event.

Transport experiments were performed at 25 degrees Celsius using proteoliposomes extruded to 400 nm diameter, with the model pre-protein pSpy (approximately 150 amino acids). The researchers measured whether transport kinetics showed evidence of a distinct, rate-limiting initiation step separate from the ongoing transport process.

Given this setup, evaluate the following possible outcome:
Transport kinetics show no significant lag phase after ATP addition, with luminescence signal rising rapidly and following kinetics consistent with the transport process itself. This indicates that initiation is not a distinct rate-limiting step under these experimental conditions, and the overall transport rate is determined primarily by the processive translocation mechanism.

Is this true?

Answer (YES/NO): NO